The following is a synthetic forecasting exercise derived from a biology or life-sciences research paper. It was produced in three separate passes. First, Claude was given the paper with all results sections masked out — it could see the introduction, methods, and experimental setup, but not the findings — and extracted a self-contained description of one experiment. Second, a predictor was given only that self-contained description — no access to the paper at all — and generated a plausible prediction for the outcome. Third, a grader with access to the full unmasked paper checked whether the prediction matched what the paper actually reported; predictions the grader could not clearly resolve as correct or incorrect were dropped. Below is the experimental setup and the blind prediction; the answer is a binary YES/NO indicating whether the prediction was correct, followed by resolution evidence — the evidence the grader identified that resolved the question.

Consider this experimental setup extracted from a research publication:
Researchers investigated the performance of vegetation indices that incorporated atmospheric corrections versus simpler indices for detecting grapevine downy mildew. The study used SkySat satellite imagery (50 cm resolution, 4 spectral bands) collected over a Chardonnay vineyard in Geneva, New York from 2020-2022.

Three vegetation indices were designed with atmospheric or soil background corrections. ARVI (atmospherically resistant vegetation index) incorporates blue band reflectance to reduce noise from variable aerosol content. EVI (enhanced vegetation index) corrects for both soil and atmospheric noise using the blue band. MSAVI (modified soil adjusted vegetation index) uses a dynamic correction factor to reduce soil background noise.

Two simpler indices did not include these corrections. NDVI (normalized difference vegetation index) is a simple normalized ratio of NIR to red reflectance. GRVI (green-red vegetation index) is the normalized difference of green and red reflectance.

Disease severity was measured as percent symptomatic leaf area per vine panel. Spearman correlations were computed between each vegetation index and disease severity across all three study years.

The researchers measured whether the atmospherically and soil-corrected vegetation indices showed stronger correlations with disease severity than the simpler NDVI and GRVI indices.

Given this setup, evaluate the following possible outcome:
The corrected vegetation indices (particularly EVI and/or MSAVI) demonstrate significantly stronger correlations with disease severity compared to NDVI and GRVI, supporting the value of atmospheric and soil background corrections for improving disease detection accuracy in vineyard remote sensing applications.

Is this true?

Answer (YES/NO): NO